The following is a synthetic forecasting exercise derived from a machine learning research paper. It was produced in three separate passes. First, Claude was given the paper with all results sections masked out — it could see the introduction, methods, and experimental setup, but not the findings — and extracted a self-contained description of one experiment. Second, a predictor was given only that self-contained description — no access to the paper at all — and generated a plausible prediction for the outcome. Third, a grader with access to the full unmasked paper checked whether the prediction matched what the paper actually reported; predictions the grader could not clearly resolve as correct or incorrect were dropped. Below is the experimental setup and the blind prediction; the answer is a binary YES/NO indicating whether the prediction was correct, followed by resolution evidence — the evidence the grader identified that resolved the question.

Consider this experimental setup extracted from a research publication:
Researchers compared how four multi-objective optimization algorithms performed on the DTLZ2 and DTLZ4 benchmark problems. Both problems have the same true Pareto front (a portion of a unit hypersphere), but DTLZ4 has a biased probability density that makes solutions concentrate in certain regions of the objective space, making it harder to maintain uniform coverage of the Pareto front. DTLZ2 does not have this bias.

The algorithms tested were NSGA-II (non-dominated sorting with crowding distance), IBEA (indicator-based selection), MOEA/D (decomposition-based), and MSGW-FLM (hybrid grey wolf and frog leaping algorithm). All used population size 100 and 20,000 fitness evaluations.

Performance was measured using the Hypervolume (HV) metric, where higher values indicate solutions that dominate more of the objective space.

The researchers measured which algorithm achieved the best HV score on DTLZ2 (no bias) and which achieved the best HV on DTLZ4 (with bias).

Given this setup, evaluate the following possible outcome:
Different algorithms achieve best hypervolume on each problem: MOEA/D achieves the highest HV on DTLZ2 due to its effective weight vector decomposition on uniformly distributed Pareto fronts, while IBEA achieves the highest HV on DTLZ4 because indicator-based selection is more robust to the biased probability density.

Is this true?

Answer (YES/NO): NO